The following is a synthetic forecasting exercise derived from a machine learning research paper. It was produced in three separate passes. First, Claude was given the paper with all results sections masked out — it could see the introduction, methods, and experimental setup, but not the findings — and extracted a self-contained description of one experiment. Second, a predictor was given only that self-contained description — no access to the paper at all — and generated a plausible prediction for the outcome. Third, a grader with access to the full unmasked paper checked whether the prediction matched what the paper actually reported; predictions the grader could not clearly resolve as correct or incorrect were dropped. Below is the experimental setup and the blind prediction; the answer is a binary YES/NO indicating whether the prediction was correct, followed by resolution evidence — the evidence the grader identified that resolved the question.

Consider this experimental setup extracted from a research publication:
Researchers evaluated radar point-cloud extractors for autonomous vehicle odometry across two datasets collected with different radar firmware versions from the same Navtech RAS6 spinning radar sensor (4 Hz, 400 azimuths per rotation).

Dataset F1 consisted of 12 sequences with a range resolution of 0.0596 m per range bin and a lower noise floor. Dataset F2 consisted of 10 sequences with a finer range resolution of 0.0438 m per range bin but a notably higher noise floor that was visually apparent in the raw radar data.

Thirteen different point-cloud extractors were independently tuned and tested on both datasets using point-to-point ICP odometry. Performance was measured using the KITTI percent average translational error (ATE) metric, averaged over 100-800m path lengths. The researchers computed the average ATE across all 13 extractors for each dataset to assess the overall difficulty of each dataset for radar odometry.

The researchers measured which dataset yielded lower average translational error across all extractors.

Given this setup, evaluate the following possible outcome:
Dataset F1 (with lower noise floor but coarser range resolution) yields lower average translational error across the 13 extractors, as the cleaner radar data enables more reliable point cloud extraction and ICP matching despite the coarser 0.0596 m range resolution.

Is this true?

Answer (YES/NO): NO